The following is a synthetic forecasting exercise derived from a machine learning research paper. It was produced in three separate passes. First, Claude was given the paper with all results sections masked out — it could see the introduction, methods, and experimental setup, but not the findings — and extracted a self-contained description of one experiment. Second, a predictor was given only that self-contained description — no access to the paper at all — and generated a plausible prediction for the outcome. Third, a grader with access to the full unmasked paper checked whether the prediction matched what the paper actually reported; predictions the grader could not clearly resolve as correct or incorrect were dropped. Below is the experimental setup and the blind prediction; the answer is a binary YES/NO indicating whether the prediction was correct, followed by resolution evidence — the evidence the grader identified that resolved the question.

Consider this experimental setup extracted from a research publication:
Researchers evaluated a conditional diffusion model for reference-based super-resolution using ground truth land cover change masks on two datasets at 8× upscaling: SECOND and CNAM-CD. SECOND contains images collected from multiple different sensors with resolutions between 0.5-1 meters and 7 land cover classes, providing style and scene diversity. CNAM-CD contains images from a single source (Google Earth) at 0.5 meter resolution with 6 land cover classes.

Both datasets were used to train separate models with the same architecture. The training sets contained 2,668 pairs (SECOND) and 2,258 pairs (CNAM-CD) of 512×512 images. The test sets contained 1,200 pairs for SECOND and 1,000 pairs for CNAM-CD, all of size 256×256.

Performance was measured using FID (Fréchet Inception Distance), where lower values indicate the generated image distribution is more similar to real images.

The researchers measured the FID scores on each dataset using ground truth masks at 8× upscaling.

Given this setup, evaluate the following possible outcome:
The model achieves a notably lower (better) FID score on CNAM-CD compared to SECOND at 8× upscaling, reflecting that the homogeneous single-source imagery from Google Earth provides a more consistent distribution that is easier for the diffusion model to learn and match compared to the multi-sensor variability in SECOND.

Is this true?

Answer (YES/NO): NO